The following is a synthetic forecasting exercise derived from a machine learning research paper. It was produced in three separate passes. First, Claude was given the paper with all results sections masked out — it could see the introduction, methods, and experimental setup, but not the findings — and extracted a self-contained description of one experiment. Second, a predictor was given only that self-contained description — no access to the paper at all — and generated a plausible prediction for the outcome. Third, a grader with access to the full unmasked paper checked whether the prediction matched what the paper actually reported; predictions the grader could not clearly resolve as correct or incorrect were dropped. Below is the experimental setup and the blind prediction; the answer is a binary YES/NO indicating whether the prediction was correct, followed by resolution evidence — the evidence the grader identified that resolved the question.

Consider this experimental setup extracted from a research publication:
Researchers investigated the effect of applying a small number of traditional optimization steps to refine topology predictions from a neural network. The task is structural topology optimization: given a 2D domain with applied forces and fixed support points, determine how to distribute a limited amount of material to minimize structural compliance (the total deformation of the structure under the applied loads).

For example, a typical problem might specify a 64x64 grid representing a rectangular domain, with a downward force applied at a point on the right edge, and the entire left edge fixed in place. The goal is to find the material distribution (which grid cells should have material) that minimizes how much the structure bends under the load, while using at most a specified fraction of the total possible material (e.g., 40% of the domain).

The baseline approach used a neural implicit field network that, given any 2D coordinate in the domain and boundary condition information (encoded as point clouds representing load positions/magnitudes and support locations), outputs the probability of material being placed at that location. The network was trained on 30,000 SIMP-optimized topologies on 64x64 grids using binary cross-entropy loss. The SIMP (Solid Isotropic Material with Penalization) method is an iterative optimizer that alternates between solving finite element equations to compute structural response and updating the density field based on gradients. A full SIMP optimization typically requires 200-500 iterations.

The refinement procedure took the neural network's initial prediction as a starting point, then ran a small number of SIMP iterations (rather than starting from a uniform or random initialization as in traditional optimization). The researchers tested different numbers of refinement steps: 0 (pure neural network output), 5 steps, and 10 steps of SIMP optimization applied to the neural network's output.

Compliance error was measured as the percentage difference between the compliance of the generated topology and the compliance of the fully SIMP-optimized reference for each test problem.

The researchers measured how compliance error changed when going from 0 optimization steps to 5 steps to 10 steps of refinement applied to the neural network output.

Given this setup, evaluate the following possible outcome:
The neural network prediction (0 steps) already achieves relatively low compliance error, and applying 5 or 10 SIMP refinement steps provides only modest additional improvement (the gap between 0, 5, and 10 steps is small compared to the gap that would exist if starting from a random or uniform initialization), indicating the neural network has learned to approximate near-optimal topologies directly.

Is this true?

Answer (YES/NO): NO